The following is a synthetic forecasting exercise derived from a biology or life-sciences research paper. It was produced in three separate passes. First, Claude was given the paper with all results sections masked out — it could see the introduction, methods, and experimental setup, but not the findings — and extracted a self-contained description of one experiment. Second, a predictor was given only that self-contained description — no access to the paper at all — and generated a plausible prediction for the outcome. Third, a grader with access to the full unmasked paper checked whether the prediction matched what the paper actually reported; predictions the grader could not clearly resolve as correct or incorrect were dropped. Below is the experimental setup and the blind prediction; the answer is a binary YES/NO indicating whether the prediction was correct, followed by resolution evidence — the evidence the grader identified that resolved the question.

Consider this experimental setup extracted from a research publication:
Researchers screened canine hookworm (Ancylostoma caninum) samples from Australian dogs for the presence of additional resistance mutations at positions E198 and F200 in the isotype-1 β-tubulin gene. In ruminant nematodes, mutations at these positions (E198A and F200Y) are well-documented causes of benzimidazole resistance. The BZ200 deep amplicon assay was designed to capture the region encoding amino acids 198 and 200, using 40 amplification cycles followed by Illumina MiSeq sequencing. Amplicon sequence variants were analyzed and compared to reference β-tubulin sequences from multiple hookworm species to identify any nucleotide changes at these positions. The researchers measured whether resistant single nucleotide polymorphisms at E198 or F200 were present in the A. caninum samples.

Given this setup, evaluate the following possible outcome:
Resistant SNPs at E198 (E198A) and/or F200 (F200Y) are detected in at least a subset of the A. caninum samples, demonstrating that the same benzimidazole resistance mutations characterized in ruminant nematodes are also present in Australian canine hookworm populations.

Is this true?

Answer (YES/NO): NO